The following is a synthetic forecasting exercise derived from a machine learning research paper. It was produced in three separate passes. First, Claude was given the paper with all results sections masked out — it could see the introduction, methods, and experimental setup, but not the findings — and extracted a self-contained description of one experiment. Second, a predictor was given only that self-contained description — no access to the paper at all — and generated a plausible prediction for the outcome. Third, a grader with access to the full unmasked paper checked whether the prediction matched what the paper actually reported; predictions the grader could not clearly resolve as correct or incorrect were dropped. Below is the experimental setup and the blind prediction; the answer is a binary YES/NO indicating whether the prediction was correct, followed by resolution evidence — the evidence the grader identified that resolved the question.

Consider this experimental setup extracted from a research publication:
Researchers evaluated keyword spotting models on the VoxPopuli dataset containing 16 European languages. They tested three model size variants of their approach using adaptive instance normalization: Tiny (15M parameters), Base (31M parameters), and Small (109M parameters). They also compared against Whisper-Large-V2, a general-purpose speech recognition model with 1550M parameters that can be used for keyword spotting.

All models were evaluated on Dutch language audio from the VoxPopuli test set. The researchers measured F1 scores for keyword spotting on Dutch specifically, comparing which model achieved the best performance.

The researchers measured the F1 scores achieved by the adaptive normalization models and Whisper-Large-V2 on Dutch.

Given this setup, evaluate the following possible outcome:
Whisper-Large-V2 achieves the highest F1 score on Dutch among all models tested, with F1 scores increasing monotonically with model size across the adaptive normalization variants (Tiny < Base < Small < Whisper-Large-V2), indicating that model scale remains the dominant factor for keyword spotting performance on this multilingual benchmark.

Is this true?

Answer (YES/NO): NO